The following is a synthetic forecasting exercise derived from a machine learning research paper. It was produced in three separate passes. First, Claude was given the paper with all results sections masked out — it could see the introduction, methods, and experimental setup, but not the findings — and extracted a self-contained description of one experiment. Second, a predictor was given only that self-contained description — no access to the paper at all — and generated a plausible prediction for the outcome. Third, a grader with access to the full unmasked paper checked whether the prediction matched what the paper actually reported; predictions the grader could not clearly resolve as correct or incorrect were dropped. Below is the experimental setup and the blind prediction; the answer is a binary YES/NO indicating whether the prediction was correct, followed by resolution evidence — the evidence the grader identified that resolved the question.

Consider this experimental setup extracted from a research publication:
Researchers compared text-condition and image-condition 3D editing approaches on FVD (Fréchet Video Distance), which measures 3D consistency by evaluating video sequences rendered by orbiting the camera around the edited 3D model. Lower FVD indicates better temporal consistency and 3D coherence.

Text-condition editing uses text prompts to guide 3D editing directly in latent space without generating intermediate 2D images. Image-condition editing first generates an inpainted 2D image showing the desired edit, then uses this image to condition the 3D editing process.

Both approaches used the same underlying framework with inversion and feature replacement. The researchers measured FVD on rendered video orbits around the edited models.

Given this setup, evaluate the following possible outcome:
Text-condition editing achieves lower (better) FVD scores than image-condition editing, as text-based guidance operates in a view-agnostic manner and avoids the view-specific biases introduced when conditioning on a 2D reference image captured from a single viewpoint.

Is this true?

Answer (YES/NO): YES